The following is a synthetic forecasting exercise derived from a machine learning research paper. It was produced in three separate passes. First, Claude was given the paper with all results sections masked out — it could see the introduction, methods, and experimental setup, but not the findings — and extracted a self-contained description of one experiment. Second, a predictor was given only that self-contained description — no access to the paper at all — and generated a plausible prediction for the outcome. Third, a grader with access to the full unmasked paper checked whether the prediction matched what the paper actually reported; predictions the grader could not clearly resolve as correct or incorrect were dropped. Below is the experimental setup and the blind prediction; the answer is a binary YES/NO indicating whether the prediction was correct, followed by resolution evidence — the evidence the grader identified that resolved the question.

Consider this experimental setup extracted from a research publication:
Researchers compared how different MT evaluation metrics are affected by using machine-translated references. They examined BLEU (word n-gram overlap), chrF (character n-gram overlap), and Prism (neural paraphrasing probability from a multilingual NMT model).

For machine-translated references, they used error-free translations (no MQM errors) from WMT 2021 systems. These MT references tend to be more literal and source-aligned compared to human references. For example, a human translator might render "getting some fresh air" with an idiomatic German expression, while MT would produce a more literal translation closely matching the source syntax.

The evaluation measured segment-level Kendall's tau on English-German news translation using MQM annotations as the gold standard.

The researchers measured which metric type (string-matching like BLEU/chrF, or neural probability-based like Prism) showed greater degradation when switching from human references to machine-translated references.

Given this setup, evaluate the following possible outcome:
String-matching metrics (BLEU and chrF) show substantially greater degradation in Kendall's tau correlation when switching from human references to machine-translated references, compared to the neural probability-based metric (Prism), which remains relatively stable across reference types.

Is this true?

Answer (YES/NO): YES